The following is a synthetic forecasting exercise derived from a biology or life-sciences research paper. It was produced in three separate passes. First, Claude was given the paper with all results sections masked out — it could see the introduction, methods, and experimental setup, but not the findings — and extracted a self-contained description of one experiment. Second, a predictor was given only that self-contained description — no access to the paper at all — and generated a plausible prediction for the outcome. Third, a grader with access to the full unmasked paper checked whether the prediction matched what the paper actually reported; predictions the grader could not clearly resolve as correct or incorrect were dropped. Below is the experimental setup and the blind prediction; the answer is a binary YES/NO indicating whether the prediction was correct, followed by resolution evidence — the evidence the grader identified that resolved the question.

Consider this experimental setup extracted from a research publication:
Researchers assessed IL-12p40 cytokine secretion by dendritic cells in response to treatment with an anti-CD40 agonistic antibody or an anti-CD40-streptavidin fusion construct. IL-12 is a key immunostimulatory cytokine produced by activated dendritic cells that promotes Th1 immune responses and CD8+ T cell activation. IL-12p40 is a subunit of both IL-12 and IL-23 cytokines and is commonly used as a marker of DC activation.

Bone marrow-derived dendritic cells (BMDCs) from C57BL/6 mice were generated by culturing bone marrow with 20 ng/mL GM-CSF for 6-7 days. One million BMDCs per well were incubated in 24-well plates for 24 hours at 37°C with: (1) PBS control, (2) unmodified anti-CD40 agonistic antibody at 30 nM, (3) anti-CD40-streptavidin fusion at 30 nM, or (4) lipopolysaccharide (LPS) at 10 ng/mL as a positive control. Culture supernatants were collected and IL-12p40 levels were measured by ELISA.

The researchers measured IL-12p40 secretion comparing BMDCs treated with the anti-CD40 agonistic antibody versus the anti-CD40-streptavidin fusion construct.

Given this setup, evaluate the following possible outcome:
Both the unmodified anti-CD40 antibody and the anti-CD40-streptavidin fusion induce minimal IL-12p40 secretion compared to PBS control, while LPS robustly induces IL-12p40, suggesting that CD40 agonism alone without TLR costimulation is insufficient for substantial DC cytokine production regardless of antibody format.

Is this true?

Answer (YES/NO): NO